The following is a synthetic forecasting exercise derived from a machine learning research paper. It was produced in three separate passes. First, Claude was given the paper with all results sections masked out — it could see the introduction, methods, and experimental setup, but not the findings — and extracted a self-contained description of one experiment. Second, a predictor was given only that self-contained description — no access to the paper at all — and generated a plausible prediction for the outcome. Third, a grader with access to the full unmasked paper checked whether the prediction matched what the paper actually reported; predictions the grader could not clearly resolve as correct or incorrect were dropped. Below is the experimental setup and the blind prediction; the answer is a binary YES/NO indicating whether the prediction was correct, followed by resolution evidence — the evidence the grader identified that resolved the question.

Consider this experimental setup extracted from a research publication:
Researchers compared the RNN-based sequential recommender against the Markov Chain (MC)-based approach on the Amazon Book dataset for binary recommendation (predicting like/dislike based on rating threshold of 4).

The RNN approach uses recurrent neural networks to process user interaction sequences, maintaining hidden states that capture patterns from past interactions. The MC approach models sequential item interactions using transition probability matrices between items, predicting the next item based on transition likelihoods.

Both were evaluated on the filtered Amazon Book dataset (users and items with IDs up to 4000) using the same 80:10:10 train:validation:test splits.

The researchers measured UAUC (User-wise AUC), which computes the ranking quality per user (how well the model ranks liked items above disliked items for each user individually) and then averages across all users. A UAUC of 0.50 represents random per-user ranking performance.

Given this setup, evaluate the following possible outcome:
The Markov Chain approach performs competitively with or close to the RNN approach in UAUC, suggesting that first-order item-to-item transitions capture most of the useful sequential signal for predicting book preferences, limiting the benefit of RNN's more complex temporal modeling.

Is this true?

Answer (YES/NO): NO